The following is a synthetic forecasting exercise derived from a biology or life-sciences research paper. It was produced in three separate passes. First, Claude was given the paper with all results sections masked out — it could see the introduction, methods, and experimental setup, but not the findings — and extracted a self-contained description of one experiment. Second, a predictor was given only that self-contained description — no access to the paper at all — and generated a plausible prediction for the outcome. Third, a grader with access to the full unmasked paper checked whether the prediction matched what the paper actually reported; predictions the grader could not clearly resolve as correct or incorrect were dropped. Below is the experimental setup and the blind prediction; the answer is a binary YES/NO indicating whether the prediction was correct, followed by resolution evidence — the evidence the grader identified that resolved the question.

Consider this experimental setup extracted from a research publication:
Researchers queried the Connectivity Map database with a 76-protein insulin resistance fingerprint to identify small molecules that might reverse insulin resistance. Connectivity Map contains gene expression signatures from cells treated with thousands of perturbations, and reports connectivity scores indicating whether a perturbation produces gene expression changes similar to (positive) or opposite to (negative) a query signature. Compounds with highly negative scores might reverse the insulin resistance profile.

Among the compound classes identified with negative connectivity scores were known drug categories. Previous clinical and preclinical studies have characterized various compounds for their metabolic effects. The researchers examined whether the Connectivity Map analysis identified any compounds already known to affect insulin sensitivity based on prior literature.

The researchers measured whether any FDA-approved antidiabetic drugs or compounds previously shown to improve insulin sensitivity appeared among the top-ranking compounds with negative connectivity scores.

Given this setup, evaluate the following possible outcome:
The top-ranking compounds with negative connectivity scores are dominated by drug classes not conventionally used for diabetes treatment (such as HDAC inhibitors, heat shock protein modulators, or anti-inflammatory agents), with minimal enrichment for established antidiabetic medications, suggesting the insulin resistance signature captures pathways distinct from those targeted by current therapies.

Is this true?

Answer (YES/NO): NO